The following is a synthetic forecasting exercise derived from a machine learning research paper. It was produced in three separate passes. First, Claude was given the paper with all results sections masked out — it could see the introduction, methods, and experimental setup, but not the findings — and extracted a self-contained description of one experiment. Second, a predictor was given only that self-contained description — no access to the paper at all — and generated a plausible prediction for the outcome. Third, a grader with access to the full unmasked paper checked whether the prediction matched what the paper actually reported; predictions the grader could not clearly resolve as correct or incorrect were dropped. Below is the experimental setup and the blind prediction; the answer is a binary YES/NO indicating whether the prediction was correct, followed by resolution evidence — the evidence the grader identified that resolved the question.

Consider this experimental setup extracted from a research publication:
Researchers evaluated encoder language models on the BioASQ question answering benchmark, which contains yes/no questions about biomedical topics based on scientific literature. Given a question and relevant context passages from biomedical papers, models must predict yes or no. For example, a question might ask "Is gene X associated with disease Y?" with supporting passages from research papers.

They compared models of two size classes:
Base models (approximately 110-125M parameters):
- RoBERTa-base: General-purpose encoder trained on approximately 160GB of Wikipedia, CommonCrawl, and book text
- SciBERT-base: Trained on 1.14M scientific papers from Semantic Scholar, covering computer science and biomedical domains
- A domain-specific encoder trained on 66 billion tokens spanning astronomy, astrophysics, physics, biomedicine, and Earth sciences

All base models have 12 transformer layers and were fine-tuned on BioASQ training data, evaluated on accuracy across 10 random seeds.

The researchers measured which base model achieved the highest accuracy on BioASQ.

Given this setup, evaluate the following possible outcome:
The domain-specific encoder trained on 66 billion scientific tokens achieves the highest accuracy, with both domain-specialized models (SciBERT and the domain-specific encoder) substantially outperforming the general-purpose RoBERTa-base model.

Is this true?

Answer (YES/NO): NO